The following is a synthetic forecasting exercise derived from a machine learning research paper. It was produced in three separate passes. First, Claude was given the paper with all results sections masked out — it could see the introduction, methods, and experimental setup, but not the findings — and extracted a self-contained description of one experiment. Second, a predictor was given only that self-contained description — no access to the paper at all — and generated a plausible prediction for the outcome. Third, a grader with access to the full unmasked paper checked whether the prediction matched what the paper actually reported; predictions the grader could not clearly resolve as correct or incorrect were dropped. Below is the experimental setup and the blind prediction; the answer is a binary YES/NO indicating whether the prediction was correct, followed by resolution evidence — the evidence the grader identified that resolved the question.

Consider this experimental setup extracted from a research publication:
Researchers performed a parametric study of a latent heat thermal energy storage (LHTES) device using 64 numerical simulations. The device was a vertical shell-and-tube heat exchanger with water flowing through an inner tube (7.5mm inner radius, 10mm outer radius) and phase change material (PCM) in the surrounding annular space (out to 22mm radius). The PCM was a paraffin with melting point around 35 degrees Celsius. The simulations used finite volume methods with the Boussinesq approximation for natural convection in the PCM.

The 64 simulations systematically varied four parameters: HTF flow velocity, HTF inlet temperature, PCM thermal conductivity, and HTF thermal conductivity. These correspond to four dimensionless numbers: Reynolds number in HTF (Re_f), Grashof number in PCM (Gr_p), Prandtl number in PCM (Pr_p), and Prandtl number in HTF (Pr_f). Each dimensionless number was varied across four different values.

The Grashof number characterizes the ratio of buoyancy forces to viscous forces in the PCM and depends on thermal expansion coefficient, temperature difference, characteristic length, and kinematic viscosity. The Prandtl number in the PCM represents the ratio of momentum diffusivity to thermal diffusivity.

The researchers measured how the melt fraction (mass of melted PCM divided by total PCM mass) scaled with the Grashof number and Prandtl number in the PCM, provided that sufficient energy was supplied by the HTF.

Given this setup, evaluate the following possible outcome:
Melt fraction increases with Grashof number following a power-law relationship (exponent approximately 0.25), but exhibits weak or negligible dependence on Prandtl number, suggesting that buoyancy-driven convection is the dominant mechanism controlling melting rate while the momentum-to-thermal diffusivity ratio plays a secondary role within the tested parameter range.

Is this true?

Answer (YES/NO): NO